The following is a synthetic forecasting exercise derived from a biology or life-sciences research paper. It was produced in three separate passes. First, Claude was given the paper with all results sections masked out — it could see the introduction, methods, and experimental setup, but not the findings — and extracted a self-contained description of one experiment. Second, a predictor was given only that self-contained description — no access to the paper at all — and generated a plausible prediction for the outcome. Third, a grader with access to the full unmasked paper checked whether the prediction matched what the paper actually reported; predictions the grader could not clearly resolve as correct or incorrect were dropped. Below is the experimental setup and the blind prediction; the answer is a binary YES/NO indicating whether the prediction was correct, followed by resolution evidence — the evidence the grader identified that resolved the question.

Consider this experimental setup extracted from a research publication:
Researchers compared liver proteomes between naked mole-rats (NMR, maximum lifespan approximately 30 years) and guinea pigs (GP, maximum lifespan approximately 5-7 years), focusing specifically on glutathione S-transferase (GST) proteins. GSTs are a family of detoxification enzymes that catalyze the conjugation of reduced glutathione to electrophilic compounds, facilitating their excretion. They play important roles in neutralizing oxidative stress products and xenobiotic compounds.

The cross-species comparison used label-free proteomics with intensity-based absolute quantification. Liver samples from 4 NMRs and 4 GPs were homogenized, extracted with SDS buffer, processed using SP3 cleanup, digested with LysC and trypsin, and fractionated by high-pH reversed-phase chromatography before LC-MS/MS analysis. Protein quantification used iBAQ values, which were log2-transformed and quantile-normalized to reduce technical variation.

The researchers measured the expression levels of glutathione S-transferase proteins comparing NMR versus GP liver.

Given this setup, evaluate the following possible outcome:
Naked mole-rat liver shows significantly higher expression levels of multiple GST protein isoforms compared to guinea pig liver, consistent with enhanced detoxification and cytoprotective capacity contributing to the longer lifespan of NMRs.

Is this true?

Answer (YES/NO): YES